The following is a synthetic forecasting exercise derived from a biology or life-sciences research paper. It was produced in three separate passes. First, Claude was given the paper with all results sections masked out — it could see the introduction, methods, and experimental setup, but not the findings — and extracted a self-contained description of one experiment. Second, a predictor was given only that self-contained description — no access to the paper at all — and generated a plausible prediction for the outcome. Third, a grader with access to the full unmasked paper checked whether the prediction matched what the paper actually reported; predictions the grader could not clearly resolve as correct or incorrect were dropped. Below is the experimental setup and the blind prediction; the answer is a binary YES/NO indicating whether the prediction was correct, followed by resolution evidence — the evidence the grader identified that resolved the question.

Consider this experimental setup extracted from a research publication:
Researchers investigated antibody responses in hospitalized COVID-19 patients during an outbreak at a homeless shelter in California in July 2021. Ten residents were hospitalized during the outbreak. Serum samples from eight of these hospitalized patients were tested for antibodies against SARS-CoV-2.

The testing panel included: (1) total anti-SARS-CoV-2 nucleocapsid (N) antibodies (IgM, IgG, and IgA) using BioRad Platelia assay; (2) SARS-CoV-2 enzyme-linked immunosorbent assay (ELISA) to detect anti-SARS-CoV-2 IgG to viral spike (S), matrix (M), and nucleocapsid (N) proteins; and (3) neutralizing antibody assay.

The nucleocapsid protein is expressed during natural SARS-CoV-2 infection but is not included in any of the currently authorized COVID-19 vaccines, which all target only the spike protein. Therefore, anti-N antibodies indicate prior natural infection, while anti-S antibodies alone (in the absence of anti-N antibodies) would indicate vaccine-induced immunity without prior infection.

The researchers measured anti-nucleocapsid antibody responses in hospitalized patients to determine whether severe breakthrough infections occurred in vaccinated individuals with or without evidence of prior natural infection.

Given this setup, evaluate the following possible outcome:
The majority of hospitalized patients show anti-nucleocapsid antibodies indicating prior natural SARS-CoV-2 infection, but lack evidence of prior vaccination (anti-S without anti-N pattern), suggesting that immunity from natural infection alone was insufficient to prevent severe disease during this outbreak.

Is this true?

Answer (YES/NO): NO